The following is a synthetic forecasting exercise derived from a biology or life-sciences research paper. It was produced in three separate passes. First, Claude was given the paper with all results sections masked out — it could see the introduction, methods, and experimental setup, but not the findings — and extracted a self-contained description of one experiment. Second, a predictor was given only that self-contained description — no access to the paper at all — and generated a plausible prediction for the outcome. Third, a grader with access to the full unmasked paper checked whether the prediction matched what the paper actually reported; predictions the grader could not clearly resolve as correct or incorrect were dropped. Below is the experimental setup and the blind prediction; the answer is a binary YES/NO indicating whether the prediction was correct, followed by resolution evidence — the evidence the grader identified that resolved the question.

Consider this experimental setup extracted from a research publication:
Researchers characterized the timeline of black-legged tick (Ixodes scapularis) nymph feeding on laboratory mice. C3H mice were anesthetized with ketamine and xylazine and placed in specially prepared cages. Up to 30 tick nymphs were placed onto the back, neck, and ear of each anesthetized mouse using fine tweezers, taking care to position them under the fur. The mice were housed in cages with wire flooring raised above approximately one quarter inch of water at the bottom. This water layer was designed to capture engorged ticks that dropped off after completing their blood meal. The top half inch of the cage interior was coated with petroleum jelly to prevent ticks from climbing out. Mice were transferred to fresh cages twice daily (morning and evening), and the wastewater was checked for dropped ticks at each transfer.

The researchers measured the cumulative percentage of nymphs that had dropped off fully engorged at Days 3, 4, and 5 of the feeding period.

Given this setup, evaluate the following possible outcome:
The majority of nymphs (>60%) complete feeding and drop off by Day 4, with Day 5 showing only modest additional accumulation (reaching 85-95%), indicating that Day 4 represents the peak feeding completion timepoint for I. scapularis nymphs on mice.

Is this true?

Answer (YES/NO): NO